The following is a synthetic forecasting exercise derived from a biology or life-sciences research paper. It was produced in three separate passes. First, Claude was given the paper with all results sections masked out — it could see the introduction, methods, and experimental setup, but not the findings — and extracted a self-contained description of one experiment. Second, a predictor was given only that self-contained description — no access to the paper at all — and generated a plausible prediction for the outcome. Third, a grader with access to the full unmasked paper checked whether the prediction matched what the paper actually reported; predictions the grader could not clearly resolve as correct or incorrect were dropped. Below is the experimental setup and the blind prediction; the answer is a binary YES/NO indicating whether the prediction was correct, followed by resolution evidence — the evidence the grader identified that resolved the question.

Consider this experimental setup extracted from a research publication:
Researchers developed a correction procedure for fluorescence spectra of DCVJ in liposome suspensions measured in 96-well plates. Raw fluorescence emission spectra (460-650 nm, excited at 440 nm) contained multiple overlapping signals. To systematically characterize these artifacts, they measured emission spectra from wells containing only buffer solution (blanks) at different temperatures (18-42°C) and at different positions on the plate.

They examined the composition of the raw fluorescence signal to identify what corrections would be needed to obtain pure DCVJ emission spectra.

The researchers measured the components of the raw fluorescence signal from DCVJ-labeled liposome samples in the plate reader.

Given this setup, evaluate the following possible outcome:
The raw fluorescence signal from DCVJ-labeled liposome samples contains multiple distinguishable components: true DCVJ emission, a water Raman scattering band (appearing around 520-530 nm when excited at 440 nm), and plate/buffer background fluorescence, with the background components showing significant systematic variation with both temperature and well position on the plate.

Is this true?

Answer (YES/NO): YES